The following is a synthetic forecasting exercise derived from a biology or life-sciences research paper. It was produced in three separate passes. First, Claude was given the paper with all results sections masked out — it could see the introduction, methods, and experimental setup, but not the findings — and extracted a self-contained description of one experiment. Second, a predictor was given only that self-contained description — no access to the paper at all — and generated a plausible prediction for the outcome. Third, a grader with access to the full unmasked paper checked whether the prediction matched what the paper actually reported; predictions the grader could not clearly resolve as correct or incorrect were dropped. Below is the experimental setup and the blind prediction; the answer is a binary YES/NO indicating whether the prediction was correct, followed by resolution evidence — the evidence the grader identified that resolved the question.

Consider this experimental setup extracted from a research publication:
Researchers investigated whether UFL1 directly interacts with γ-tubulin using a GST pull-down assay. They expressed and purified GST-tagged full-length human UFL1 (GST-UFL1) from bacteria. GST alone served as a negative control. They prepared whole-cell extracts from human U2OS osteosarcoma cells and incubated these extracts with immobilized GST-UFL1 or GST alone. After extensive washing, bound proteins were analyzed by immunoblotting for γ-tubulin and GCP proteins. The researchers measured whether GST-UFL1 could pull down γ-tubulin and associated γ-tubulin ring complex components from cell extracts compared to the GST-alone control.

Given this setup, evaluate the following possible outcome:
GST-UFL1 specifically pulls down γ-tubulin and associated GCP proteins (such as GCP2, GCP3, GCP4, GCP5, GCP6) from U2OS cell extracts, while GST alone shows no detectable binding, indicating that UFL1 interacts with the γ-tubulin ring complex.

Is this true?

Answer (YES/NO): YES